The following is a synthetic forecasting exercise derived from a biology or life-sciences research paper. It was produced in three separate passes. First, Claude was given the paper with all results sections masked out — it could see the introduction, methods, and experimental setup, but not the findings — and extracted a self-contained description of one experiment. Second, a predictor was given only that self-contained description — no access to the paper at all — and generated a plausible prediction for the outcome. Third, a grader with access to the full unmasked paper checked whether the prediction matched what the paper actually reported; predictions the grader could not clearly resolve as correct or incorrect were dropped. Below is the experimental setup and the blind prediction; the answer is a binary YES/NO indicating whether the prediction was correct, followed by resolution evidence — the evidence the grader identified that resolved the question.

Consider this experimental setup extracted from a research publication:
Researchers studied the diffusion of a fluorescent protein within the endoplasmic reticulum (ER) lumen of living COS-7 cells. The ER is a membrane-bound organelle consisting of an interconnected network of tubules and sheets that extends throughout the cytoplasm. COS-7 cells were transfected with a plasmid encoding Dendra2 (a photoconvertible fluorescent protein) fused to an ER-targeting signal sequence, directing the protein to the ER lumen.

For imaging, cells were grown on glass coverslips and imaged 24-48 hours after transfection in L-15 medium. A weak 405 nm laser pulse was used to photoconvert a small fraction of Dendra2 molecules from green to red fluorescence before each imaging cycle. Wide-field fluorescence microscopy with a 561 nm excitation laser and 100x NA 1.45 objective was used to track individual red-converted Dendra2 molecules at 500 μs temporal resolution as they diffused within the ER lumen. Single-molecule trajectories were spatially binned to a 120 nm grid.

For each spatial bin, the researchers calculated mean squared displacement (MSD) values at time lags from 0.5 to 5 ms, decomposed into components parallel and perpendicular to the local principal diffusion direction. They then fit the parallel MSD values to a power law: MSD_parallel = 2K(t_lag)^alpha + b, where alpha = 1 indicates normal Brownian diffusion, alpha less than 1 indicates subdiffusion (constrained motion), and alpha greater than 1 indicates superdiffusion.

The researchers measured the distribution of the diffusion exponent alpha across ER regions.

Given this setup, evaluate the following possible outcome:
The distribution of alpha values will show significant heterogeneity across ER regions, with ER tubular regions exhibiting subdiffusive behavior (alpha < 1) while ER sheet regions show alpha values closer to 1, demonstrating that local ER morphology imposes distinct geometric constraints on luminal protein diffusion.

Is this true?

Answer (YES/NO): NO